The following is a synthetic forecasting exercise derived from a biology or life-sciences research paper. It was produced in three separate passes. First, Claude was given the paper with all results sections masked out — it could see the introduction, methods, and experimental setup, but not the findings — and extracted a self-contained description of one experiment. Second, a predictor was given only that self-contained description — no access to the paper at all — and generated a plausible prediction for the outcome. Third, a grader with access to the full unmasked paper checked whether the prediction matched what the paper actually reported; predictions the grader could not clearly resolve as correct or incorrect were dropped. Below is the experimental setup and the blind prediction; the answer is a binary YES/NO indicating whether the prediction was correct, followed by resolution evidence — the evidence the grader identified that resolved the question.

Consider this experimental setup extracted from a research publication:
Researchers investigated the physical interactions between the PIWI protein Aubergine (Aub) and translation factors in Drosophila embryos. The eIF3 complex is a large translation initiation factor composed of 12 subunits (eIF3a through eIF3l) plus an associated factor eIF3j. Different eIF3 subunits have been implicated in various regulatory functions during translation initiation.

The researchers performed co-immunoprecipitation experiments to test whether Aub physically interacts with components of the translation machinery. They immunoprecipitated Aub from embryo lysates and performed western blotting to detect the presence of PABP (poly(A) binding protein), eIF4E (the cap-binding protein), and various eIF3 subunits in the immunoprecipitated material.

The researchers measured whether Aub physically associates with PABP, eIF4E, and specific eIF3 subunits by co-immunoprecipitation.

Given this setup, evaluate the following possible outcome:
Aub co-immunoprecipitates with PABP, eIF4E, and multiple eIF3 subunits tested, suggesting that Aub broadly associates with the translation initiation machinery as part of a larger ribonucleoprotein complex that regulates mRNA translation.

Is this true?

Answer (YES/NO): YES